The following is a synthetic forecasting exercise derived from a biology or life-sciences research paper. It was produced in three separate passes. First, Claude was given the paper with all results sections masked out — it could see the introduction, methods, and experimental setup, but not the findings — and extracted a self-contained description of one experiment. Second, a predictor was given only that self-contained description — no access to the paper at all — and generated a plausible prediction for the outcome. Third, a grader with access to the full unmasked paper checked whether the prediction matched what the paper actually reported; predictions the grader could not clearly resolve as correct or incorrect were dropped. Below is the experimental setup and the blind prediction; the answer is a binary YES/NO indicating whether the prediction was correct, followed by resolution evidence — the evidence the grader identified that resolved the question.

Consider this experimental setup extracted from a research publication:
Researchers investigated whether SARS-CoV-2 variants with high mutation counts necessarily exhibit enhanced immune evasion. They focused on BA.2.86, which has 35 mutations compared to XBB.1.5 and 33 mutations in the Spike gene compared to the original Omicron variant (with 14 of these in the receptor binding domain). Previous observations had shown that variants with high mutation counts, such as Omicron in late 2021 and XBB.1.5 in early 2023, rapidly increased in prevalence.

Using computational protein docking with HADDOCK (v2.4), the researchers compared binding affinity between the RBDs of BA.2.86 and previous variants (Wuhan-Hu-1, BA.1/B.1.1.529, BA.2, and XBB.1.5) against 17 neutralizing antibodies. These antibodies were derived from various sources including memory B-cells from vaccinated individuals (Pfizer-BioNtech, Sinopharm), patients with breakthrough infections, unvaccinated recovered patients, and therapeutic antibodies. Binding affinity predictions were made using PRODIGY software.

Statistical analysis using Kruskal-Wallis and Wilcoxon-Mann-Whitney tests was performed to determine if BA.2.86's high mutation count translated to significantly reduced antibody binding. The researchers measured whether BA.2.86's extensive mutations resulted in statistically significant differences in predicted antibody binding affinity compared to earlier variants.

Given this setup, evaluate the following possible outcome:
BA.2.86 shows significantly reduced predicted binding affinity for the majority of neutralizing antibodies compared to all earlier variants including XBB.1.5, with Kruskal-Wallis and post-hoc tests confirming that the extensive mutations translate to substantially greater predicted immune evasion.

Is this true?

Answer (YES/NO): NO